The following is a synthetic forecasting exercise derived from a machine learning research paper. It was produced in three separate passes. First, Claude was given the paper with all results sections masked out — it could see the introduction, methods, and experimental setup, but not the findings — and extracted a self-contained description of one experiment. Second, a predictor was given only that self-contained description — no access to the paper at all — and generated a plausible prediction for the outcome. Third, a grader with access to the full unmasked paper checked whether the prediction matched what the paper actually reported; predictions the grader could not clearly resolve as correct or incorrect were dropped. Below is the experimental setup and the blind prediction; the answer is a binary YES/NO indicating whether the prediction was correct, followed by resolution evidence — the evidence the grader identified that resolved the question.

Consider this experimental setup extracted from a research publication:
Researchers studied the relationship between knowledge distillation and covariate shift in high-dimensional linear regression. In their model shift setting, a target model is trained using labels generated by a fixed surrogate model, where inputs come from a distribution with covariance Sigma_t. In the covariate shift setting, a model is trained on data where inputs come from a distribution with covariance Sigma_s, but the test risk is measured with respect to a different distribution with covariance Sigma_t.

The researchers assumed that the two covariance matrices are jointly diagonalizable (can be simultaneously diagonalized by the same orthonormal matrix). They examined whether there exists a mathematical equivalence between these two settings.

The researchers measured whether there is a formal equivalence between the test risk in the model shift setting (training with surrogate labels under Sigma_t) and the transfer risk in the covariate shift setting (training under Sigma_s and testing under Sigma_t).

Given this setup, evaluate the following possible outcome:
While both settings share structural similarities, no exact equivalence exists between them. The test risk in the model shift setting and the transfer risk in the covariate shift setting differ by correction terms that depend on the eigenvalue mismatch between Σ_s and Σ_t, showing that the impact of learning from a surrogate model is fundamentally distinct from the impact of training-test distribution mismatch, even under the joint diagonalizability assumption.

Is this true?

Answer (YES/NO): NO